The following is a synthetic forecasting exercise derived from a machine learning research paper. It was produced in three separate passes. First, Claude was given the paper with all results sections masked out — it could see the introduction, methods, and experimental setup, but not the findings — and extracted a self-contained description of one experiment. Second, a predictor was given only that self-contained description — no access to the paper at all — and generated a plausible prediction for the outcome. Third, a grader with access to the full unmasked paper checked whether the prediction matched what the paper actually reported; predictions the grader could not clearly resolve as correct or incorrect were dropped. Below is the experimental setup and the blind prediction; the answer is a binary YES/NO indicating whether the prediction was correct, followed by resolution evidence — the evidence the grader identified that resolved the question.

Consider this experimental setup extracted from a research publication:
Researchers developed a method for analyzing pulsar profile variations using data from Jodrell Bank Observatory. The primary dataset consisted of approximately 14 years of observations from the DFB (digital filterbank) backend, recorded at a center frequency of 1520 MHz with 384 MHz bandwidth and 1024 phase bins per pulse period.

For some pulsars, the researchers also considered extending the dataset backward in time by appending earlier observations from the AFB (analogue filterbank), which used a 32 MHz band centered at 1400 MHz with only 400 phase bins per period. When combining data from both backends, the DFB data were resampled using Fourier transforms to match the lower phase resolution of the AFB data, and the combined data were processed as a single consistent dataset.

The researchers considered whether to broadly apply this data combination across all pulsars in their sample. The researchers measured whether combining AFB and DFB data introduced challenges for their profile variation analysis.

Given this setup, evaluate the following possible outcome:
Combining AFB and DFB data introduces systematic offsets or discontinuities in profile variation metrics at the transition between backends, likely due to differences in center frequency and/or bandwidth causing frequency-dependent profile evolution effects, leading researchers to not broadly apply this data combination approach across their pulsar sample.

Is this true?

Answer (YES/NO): NO